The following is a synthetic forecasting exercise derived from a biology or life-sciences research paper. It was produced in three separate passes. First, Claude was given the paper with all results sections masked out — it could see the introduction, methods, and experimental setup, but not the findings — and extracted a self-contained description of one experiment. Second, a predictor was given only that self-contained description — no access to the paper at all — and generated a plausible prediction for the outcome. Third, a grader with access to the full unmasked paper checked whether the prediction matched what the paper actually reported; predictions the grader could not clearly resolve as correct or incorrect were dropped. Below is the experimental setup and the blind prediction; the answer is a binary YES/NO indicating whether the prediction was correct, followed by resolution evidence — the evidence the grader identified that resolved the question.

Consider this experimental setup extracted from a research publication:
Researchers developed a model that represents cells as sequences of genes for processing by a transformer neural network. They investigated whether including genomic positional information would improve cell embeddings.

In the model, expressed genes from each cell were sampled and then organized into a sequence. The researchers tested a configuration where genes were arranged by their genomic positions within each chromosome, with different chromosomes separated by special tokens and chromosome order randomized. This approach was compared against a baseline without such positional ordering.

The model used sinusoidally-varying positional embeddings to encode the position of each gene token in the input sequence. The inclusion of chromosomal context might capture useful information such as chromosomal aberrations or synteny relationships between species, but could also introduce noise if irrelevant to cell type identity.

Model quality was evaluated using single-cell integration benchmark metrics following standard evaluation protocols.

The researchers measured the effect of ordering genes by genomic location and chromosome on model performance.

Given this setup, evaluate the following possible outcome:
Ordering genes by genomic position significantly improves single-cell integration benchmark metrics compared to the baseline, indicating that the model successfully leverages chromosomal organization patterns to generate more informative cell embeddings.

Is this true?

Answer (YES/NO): NO